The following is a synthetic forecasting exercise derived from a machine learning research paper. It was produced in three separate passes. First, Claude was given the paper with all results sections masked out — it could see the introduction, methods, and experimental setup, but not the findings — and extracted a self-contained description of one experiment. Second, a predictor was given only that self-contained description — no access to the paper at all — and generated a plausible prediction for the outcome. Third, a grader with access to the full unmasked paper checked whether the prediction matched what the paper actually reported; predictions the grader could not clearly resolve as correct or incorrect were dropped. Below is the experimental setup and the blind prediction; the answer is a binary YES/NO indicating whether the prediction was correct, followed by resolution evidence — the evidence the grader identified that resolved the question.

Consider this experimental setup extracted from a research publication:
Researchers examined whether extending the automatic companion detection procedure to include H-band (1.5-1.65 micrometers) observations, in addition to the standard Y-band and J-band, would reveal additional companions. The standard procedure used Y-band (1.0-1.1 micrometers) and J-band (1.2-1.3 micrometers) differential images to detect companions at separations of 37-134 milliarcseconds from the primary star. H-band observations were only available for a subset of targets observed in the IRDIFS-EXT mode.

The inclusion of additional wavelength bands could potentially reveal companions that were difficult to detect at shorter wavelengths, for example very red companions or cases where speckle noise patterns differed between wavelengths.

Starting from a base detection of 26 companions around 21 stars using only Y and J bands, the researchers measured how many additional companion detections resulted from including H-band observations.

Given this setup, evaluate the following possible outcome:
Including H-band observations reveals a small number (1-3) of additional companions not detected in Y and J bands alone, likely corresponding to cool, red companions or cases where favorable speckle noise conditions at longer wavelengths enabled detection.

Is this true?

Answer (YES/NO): YES